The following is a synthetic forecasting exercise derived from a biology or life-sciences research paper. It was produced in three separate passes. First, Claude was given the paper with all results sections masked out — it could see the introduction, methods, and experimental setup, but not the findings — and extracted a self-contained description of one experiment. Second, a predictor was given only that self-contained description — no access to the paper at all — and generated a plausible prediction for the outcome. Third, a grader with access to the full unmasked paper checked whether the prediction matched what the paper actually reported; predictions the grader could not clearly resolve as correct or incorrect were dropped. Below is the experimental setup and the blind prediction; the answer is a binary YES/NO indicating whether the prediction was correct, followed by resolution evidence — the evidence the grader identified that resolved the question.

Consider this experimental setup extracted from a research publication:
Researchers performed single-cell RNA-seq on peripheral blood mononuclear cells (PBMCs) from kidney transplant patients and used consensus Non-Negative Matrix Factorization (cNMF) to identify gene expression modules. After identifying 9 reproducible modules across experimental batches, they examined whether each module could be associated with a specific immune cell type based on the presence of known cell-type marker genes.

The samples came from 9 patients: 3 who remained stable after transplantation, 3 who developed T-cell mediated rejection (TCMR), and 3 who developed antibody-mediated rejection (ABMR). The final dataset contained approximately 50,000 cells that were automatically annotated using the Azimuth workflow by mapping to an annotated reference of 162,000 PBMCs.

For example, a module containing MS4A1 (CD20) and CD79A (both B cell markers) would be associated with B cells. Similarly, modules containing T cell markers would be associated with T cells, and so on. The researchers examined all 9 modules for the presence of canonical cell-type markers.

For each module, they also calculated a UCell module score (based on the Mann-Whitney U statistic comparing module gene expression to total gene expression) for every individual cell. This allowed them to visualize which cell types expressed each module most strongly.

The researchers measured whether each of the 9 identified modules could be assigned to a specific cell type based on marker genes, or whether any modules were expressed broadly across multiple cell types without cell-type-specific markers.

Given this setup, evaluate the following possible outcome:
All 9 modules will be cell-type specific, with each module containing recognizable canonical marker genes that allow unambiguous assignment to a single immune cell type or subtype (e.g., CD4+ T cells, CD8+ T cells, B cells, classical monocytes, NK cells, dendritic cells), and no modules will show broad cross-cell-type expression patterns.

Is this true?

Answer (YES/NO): NO